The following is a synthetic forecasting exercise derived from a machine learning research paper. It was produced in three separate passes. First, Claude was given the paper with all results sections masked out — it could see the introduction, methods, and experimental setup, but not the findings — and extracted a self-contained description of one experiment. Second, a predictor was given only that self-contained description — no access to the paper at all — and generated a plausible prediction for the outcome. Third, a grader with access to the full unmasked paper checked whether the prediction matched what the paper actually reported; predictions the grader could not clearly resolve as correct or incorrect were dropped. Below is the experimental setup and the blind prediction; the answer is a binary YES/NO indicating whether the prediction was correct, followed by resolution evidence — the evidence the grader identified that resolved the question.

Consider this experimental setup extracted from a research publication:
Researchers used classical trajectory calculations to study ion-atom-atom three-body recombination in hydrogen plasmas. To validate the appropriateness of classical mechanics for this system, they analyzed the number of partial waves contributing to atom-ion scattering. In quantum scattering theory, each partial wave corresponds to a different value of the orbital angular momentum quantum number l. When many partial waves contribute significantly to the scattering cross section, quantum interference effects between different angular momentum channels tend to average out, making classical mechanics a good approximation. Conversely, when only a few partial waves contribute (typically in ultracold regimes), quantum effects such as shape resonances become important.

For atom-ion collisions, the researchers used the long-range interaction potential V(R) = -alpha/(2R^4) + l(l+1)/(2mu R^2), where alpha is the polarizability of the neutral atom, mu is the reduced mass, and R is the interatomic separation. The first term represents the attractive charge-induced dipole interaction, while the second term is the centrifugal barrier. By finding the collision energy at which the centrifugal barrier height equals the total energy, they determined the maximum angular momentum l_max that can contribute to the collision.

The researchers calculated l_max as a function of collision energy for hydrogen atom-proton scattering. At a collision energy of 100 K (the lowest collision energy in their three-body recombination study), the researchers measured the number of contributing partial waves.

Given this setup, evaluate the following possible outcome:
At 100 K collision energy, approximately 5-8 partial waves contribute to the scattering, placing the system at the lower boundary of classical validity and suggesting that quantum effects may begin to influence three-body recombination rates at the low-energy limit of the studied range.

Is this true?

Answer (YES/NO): NO